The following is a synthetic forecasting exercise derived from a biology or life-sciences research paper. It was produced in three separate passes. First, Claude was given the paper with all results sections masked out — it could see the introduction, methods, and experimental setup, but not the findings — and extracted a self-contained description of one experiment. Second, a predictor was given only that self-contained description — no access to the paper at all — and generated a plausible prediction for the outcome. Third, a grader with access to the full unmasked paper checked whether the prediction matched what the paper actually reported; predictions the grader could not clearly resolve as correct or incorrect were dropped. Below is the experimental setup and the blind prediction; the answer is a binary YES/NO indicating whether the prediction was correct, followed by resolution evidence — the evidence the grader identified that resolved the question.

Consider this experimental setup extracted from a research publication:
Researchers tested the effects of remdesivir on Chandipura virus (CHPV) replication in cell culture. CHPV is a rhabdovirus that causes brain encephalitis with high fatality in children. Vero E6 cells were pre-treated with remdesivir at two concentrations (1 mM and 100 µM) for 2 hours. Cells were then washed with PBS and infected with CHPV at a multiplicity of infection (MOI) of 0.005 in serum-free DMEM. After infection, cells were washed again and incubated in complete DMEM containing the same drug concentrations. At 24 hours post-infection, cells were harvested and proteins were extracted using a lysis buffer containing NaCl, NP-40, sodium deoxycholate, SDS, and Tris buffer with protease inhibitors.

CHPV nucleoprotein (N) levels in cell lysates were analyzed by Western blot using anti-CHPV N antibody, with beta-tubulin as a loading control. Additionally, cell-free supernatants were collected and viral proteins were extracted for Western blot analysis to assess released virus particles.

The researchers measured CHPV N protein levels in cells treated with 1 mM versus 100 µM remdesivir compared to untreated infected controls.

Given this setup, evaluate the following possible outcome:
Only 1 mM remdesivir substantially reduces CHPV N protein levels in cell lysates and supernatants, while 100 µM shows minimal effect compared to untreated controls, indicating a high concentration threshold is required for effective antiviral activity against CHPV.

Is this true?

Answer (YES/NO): NO